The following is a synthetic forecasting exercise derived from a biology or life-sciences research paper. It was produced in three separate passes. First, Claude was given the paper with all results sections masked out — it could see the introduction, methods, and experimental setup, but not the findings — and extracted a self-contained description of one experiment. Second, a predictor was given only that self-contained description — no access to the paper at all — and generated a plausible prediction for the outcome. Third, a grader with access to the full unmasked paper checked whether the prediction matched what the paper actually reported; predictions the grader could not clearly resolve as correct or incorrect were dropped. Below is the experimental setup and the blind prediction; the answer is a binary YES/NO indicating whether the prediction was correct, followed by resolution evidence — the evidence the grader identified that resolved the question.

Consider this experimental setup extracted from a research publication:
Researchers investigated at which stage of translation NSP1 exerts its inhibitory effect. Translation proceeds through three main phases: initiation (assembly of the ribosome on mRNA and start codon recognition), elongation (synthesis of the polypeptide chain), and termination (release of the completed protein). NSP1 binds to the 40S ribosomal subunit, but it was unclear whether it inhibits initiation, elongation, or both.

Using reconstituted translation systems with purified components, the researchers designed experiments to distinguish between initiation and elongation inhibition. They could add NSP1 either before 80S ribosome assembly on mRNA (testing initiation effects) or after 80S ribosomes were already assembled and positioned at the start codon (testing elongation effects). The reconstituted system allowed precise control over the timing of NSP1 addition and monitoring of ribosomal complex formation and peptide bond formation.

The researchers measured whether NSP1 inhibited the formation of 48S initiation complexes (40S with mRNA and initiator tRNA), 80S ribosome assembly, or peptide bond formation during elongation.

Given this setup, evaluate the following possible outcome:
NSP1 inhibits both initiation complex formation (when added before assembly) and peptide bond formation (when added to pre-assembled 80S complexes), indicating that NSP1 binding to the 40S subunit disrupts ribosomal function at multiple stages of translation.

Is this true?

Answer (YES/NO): NO